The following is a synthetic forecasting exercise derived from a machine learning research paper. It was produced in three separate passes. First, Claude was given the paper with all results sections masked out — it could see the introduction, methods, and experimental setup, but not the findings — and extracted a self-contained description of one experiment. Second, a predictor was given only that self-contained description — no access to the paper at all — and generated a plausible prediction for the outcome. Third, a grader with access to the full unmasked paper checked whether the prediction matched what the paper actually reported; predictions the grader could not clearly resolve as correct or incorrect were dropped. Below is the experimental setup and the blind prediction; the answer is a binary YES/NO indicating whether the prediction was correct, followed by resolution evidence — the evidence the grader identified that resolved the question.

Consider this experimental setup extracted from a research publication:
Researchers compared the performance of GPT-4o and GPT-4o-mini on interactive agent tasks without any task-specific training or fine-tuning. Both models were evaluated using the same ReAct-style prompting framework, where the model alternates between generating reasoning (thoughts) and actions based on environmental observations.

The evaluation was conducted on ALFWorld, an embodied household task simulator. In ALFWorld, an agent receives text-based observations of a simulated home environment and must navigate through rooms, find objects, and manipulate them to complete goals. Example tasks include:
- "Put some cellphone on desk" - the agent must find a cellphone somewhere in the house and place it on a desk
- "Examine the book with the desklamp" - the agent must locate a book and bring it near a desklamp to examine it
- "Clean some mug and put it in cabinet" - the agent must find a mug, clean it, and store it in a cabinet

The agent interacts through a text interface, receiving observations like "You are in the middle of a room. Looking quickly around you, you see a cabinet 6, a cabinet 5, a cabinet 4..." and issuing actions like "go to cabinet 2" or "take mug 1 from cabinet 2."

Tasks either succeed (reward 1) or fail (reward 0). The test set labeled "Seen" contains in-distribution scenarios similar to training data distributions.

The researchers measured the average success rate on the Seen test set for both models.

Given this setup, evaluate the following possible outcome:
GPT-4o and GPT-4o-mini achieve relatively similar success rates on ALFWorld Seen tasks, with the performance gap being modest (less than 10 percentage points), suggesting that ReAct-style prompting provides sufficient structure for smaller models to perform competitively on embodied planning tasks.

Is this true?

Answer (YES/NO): NO